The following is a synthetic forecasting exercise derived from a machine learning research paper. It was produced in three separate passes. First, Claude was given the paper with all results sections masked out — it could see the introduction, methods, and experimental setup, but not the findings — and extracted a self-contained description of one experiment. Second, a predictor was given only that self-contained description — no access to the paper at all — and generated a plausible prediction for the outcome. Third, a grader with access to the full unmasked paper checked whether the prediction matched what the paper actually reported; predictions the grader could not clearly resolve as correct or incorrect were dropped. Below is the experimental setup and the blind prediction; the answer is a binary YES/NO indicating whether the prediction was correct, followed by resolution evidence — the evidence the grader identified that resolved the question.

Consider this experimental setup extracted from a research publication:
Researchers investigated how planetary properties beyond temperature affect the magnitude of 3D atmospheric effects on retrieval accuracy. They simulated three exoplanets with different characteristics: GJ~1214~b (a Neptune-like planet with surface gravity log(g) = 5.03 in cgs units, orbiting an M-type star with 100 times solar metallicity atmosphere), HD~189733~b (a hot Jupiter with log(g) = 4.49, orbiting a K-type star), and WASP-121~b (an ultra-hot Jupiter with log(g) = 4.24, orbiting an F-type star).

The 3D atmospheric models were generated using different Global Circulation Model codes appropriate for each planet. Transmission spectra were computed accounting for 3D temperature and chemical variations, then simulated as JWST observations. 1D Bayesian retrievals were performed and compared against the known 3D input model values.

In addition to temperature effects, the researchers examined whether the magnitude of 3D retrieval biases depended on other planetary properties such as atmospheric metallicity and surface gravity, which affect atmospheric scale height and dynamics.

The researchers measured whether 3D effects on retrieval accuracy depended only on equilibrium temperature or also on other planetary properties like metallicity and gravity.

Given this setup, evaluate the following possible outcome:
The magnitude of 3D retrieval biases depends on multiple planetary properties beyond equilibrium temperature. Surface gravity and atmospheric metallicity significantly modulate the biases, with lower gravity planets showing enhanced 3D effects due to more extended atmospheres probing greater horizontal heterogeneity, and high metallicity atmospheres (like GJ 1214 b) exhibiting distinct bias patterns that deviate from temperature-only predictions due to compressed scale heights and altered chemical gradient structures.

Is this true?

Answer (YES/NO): NO